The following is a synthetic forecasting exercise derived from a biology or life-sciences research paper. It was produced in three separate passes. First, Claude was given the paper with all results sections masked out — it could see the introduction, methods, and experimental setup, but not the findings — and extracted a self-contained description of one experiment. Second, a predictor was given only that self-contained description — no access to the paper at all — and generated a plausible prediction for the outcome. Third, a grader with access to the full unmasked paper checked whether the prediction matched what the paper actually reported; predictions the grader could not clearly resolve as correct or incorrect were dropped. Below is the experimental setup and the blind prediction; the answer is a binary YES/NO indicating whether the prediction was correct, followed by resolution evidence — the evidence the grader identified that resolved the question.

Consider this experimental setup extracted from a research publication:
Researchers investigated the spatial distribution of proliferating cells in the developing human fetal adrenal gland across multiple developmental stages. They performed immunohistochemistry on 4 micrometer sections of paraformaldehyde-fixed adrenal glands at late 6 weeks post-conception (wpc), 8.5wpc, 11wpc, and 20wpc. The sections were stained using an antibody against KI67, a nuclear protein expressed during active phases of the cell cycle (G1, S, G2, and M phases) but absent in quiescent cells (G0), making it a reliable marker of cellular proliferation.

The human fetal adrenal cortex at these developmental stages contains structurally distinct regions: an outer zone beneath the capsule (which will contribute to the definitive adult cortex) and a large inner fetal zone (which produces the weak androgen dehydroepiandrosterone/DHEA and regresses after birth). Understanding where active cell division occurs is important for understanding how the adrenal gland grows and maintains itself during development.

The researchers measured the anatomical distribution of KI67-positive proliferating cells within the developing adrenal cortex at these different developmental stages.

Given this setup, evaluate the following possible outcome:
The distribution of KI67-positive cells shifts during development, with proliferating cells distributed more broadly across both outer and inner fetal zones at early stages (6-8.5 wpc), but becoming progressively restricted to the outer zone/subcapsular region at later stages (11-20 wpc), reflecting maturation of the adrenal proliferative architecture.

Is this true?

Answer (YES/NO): NO